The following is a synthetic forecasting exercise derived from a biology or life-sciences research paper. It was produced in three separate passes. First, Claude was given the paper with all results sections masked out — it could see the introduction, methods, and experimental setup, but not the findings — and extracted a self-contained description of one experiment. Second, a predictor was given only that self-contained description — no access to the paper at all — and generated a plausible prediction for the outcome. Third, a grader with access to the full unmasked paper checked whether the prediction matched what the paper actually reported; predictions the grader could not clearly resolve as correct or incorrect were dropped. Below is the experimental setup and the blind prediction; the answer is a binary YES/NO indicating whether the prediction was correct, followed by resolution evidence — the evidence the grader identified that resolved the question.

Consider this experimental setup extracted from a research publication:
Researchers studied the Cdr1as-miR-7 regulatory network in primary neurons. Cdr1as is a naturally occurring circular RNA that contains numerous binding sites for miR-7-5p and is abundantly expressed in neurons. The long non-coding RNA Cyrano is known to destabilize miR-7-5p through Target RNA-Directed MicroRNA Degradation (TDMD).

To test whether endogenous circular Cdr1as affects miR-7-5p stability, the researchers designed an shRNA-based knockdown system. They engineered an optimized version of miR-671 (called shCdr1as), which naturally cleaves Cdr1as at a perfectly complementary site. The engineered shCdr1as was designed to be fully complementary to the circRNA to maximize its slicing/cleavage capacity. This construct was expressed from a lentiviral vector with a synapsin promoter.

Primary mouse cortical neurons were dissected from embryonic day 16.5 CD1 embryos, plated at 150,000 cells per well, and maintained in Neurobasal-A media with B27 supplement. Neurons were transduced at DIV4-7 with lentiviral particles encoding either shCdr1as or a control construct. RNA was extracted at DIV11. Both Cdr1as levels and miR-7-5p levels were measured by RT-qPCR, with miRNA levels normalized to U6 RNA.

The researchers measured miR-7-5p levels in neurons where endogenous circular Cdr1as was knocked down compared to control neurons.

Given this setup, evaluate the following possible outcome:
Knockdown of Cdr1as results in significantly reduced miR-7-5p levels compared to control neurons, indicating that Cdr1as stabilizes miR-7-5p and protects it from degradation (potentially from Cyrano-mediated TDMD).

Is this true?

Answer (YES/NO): YES